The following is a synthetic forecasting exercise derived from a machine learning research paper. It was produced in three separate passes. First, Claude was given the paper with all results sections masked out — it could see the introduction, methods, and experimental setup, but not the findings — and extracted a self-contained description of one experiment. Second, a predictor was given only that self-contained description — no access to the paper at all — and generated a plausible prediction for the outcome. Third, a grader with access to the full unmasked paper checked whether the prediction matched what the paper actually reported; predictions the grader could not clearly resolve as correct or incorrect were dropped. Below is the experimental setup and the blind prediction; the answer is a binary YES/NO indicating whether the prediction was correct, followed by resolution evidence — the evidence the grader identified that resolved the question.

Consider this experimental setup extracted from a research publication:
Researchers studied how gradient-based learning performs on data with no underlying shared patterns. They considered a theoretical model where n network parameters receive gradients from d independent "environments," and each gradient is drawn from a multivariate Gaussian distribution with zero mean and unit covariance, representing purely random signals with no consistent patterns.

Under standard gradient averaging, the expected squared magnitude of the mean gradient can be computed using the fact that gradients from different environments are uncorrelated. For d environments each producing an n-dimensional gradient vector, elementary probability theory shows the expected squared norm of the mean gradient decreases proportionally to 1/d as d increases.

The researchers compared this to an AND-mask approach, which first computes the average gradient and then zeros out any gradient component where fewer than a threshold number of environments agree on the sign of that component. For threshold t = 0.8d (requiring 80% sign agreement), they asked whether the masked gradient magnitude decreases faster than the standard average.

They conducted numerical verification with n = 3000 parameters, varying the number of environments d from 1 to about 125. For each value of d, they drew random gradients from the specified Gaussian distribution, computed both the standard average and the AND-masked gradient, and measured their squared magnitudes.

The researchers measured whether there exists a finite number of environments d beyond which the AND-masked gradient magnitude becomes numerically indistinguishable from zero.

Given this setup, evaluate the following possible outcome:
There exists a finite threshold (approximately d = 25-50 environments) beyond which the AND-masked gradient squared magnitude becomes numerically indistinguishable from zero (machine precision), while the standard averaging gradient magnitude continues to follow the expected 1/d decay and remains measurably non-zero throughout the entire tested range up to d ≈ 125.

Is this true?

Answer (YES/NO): NO